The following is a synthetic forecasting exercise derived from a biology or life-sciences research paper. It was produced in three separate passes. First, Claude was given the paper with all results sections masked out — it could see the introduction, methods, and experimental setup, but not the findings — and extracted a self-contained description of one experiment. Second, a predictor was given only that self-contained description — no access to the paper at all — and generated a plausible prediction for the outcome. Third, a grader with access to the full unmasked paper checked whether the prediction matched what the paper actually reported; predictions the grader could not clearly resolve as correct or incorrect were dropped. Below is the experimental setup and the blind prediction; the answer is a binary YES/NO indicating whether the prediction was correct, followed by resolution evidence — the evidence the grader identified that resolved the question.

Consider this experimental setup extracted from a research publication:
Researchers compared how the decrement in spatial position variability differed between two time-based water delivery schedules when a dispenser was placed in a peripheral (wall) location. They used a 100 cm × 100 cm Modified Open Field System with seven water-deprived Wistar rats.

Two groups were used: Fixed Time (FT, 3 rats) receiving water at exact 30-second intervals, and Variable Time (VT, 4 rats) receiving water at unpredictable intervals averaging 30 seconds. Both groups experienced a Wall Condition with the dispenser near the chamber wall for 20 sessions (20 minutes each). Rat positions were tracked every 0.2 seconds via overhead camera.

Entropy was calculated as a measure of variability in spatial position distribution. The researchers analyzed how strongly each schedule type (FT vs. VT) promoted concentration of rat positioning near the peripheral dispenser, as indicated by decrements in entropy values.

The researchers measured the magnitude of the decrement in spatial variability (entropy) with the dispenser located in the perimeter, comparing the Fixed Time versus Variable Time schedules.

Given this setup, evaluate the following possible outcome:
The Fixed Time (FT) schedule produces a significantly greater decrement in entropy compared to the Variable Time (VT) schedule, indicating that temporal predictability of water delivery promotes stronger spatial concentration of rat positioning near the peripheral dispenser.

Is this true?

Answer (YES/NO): NO